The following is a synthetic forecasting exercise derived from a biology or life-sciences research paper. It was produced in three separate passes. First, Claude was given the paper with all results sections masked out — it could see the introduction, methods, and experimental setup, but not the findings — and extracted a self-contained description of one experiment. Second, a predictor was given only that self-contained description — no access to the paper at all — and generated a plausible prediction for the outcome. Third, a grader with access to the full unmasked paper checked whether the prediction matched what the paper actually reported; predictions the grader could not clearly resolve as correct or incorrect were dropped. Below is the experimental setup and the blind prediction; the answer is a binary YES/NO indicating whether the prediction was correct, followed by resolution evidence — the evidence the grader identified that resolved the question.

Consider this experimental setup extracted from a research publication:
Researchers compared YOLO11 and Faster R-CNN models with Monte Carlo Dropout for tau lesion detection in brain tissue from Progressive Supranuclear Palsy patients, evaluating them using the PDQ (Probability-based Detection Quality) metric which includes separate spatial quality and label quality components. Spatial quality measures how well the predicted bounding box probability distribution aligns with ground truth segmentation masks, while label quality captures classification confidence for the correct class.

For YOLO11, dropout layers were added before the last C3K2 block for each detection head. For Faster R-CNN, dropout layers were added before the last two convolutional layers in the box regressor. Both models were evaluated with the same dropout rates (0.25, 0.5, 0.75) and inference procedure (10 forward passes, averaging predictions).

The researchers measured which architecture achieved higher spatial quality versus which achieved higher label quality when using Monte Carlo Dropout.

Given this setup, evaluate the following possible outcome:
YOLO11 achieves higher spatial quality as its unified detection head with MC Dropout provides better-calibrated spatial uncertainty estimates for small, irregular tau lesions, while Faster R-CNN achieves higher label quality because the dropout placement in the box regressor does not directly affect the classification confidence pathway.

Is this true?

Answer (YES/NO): YES